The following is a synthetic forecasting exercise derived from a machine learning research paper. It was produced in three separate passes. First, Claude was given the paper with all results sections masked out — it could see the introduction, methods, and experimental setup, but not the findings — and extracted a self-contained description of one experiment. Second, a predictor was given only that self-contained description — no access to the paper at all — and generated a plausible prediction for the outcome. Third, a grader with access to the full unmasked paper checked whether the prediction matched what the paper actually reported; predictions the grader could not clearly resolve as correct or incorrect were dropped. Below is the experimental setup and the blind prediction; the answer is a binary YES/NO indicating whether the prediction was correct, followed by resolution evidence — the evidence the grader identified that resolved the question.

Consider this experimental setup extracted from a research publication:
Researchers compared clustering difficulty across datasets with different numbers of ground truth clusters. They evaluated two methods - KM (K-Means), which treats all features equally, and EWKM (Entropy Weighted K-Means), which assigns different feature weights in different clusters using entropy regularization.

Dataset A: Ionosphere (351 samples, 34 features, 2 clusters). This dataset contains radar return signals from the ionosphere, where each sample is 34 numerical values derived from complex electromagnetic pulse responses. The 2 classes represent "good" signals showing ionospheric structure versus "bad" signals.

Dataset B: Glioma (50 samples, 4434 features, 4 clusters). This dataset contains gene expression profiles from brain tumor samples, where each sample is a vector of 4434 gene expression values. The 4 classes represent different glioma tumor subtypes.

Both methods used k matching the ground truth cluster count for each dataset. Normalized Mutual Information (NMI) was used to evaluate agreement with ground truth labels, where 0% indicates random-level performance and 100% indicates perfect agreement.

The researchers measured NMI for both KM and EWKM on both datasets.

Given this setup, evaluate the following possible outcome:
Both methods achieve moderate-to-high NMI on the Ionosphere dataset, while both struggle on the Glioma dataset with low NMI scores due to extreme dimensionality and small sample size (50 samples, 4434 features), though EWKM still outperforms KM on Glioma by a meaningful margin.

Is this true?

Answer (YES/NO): NO